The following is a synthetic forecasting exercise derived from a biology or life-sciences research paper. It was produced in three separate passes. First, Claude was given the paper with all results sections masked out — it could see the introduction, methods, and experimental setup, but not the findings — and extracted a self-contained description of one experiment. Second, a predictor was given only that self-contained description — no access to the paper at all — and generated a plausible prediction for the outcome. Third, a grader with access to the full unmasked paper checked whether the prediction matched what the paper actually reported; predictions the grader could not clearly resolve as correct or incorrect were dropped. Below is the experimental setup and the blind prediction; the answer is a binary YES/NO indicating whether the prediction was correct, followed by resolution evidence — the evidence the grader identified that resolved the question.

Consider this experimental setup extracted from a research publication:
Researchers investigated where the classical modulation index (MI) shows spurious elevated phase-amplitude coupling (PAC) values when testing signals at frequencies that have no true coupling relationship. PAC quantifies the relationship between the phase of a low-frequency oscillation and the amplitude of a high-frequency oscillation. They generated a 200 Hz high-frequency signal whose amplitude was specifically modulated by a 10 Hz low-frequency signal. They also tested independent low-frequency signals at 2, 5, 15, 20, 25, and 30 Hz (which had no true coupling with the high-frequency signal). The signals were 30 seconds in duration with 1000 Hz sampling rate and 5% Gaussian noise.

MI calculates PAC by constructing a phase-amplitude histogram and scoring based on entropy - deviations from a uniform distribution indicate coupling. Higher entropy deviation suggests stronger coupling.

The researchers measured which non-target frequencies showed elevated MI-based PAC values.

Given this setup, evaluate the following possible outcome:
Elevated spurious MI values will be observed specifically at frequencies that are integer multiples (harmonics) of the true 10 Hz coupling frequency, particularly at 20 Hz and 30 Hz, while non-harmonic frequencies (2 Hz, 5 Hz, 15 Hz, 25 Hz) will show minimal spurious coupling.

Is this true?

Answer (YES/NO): NO